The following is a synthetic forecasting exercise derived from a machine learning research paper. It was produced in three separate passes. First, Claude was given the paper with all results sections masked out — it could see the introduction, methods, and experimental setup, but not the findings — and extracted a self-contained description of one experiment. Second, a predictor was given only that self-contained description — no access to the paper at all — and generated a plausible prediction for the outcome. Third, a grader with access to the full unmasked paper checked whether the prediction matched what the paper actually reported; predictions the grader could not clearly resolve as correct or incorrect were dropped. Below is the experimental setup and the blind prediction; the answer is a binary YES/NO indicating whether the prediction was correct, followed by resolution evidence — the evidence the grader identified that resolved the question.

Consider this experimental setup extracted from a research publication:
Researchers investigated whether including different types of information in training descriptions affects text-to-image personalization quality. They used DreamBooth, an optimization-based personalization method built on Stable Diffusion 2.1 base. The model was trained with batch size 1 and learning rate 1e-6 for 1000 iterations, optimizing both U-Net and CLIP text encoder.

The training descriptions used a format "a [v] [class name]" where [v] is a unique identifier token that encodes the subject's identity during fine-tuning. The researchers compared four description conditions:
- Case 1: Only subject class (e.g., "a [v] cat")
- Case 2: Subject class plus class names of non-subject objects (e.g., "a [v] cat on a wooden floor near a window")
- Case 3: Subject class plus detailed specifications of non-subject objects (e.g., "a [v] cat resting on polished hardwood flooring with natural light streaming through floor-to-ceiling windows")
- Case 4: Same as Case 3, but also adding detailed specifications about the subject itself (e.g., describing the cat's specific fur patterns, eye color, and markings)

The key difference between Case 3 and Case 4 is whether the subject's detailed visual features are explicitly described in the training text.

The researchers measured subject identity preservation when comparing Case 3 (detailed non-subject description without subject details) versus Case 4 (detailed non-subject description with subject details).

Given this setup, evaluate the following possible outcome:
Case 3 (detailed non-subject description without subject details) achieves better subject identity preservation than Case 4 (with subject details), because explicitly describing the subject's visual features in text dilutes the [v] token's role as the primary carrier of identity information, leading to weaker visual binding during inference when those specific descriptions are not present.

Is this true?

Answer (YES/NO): YES